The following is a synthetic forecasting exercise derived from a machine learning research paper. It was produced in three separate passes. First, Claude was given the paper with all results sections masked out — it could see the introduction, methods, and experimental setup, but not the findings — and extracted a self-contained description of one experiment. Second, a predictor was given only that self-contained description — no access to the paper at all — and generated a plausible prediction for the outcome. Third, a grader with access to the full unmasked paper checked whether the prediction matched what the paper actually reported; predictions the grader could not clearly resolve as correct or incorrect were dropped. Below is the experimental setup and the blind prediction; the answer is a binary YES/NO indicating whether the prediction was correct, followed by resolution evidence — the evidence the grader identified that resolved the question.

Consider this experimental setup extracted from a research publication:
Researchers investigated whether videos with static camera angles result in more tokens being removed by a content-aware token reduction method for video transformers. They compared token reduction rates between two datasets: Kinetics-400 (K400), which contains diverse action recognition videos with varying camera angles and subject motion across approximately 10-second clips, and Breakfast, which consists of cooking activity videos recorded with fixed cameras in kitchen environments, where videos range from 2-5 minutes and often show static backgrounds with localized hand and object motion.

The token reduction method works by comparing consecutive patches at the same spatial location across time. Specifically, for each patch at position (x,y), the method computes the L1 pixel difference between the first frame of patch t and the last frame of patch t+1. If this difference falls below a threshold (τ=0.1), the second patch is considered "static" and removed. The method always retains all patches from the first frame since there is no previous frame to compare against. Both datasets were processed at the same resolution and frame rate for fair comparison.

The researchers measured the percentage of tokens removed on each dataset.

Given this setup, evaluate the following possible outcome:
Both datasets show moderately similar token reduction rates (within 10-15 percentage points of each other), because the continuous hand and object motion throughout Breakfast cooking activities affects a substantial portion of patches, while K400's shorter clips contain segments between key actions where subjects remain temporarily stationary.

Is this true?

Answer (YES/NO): NO